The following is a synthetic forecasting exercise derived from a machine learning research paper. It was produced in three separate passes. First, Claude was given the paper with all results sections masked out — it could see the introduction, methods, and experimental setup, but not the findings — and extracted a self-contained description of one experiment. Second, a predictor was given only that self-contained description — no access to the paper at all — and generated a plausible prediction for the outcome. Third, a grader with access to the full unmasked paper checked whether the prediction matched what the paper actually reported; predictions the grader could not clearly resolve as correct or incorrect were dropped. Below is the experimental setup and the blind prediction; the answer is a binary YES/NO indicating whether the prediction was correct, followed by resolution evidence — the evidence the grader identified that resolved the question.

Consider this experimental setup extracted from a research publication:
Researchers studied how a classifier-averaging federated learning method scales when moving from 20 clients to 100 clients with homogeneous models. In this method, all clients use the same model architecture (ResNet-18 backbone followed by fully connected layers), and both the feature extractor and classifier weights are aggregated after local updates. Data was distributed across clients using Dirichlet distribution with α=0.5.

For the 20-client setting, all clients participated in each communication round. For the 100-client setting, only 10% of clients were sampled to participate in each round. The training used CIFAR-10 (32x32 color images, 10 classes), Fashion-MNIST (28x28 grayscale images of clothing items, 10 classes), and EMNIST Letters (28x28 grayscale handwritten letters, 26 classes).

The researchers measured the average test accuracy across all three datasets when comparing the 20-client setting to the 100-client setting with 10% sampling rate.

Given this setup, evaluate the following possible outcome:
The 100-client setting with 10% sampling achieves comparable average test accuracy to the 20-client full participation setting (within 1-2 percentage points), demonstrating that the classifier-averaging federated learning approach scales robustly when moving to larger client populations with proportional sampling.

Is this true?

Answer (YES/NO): NO